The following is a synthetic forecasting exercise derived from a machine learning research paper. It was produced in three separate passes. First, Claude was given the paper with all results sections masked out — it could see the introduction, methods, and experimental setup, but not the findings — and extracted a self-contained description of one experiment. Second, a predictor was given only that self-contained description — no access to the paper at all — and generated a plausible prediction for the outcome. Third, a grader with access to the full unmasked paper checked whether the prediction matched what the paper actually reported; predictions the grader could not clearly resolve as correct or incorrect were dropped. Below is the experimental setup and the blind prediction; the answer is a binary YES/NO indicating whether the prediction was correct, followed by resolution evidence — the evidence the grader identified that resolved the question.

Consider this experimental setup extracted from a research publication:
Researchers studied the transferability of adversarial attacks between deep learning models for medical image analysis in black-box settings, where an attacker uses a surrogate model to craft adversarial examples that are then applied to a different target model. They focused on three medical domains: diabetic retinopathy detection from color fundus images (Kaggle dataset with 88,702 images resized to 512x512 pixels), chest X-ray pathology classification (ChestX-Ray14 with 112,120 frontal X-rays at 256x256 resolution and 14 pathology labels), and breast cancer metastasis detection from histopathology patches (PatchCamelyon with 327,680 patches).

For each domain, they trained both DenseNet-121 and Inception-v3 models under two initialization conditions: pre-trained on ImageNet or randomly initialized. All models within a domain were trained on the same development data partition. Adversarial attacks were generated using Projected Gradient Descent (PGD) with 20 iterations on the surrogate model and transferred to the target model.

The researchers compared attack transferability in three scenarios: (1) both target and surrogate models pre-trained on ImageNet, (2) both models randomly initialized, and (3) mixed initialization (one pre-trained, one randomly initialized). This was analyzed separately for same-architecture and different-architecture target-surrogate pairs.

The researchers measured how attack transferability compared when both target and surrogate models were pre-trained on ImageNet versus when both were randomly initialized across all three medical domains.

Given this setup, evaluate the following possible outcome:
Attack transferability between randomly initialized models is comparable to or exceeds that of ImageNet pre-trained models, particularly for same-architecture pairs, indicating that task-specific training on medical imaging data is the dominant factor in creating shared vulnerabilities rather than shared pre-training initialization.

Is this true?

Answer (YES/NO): NO